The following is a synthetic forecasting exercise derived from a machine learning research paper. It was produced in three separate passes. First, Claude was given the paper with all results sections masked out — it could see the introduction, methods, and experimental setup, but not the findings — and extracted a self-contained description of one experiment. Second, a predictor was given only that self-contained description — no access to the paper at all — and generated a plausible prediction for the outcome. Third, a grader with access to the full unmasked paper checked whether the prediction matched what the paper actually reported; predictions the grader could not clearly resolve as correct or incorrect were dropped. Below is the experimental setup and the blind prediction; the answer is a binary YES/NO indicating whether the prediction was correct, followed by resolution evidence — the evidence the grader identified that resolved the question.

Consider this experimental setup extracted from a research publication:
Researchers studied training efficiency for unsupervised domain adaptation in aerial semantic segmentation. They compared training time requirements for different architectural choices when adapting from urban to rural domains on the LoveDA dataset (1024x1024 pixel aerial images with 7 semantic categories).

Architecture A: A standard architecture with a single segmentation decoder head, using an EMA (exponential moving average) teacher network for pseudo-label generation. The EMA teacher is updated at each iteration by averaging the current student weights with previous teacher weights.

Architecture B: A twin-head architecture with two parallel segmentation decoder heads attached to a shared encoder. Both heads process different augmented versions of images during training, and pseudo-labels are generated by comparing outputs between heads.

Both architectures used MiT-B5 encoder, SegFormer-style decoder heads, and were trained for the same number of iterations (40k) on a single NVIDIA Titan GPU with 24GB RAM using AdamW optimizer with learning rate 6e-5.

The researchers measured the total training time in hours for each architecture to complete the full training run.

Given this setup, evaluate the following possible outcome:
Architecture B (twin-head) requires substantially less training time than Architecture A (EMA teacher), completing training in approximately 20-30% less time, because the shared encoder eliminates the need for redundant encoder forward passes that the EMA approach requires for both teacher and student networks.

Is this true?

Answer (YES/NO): NO